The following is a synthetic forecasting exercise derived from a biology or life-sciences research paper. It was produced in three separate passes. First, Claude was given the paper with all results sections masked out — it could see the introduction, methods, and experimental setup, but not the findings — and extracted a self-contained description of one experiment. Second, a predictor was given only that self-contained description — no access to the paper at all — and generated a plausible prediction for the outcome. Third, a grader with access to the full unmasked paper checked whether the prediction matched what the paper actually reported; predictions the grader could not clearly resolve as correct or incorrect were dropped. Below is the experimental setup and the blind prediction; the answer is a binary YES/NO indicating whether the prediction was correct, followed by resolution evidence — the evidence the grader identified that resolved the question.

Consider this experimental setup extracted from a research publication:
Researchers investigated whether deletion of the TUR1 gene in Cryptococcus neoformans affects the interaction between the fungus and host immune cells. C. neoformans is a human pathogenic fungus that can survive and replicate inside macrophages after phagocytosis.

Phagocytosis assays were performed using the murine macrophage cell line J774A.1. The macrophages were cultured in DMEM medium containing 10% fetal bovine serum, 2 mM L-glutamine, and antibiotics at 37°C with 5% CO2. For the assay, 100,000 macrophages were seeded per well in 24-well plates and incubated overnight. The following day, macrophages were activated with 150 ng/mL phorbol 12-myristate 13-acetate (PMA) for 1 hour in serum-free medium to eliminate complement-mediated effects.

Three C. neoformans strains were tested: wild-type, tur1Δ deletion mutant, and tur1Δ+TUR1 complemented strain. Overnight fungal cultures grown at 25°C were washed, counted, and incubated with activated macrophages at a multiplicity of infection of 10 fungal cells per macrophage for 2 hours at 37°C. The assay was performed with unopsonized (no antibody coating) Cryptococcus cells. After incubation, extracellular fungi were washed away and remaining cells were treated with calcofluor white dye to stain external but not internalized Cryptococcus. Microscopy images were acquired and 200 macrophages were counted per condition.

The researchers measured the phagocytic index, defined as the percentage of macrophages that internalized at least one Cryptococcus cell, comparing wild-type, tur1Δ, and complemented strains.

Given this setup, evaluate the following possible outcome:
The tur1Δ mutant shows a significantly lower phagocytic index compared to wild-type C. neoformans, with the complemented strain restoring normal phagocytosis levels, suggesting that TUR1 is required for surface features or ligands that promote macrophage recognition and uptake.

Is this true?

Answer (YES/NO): NO